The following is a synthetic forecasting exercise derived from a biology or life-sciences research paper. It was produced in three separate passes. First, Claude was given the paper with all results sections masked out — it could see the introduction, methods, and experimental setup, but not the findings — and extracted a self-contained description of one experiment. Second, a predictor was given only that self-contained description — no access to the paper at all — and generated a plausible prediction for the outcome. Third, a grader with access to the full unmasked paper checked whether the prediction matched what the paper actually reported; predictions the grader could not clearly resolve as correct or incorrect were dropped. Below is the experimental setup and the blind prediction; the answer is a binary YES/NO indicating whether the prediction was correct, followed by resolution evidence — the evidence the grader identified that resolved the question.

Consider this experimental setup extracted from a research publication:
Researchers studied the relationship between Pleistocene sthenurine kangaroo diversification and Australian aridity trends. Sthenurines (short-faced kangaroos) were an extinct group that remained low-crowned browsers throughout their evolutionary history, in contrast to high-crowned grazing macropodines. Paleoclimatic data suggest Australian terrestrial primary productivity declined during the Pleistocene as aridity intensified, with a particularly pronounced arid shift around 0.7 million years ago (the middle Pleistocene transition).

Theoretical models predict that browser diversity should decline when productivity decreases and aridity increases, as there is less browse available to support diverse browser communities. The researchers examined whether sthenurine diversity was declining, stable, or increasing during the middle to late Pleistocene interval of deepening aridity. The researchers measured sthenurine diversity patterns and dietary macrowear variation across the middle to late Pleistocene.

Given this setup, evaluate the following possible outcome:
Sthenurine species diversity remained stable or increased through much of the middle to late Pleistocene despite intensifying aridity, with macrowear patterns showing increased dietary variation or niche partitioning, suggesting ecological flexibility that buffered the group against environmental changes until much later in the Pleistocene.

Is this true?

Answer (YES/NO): YES